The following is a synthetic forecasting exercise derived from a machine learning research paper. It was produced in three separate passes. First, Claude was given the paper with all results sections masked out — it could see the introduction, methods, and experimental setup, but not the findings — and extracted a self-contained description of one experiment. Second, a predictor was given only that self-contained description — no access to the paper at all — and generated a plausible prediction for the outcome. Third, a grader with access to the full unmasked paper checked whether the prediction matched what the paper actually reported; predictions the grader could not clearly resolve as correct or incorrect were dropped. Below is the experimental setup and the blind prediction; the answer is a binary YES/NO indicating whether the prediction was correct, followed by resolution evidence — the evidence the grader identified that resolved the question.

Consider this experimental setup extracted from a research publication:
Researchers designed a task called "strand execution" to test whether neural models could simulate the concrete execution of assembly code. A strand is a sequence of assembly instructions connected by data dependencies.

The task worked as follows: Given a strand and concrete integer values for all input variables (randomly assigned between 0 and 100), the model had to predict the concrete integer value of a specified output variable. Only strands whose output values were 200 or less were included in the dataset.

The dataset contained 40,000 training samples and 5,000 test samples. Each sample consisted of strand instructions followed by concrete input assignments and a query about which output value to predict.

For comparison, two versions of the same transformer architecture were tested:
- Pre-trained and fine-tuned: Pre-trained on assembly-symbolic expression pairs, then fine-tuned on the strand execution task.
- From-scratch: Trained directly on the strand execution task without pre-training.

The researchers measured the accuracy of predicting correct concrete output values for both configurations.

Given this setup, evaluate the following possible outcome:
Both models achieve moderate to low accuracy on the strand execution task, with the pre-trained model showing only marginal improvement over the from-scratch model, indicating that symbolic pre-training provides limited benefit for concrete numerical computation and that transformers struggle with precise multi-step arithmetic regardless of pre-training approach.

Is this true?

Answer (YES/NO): NO